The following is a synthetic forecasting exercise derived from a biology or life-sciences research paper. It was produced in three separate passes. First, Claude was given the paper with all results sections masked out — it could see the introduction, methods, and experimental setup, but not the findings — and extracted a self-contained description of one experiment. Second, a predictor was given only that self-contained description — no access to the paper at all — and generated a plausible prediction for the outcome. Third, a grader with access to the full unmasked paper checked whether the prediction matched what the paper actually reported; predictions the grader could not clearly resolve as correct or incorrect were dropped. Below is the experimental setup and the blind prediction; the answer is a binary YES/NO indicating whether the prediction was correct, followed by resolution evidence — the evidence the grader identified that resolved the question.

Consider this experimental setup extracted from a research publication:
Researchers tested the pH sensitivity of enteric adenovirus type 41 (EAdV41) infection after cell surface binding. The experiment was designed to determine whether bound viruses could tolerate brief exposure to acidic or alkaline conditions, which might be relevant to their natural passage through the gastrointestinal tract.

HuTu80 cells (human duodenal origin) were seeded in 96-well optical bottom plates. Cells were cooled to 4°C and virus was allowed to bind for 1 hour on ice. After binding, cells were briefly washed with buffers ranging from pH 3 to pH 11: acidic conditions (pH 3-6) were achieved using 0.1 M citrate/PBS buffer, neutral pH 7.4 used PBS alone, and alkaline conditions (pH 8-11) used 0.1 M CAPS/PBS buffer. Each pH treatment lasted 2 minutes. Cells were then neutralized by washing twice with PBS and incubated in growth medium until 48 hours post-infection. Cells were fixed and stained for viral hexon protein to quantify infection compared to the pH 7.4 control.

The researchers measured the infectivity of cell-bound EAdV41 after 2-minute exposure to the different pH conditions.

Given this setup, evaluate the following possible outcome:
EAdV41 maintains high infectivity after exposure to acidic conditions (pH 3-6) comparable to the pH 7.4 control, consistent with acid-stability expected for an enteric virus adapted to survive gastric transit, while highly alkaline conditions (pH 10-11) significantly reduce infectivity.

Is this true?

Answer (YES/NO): NO